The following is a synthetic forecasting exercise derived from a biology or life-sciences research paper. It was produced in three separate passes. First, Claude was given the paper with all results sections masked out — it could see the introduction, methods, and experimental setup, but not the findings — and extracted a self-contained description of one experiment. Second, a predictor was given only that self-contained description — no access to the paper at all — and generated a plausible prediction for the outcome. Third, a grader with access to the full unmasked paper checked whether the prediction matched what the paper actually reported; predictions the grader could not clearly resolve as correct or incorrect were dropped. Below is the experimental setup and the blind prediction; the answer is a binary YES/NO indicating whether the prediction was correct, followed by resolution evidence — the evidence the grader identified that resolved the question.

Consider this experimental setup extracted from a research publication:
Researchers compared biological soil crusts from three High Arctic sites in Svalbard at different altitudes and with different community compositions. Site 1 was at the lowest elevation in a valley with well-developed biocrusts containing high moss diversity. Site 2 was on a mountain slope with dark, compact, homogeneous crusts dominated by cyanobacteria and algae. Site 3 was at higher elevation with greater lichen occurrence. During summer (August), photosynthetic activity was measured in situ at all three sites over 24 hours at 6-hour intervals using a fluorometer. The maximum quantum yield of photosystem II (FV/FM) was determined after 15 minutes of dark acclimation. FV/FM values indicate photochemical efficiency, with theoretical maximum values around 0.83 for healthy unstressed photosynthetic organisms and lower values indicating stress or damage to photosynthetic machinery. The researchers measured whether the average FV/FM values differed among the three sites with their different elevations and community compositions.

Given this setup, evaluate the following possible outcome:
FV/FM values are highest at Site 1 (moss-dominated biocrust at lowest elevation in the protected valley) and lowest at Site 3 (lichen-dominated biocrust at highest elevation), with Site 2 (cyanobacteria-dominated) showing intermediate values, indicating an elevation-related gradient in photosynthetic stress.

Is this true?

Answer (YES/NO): NO